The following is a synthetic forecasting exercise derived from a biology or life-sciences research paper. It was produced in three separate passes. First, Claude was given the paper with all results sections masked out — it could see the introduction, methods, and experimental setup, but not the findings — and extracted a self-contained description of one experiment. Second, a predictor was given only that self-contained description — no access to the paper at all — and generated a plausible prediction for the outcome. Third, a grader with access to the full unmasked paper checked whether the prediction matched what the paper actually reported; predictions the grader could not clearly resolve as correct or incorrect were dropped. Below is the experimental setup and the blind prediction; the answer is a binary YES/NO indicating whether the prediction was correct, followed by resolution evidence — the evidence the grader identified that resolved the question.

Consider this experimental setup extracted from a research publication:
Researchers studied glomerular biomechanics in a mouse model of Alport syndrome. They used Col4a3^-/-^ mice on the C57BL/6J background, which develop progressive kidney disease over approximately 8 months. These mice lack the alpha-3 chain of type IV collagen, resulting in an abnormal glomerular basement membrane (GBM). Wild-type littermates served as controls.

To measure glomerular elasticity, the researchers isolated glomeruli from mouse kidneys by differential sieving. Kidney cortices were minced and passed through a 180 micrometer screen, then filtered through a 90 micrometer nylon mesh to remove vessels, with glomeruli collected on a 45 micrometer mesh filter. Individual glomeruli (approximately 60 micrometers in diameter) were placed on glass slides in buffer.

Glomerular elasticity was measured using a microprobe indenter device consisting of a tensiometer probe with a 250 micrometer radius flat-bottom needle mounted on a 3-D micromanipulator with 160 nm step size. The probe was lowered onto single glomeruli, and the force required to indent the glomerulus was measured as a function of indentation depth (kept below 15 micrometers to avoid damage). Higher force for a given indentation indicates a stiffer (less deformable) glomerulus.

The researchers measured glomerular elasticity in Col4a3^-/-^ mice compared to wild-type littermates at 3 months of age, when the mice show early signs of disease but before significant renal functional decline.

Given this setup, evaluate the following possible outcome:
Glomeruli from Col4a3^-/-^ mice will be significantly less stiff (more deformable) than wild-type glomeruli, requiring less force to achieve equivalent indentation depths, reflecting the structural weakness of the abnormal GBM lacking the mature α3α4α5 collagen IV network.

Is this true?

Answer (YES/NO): NO